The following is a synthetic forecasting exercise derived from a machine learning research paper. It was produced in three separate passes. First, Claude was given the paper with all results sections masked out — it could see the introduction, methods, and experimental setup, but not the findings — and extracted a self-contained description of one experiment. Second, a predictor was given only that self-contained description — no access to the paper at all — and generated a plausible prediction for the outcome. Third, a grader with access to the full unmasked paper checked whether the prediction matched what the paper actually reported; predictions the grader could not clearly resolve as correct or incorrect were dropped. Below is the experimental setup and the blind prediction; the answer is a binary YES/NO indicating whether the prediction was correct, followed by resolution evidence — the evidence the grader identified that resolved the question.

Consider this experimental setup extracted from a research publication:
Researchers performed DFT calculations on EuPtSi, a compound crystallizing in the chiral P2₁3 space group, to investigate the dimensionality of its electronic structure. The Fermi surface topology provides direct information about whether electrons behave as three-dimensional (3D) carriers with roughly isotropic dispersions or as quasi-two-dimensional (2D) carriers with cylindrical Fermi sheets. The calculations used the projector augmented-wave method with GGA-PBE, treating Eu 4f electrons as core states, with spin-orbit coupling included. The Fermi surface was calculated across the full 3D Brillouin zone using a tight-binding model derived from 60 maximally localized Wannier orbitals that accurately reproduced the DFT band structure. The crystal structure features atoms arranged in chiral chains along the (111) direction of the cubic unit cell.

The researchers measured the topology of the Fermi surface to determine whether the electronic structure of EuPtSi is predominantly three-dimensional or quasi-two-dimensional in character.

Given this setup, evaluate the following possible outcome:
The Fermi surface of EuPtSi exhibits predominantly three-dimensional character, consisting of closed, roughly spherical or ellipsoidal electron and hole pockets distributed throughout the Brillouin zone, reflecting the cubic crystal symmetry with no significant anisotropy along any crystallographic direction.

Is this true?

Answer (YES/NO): YES